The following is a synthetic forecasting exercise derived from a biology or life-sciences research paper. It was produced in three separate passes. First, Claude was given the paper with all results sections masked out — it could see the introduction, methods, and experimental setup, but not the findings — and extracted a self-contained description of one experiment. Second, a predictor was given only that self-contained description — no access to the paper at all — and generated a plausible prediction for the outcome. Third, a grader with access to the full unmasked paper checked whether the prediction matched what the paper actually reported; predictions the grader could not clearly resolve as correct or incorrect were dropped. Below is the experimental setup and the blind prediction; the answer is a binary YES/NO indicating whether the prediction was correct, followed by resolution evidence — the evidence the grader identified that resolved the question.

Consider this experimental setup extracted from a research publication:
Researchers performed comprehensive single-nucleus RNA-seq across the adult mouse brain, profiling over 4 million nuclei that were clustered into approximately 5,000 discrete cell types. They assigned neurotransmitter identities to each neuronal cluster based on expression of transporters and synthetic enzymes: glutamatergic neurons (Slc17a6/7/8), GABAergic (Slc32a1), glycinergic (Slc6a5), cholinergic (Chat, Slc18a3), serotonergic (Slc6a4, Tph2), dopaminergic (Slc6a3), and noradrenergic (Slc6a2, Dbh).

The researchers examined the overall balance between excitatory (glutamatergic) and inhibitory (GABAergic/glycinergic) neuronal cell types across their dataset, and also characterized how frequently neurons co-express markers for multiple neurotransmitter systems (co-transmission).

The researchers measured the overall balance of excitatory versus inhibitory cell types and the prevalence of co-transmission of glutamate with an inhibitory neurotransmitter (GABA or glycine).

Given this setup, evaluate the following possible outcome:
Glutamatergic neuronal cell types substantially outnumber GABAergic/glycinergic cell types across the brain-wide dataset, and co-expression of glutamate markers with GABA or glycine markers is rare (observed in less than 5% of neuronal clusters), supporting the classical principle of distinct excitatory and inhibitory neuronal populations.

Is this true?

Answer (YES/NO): NO